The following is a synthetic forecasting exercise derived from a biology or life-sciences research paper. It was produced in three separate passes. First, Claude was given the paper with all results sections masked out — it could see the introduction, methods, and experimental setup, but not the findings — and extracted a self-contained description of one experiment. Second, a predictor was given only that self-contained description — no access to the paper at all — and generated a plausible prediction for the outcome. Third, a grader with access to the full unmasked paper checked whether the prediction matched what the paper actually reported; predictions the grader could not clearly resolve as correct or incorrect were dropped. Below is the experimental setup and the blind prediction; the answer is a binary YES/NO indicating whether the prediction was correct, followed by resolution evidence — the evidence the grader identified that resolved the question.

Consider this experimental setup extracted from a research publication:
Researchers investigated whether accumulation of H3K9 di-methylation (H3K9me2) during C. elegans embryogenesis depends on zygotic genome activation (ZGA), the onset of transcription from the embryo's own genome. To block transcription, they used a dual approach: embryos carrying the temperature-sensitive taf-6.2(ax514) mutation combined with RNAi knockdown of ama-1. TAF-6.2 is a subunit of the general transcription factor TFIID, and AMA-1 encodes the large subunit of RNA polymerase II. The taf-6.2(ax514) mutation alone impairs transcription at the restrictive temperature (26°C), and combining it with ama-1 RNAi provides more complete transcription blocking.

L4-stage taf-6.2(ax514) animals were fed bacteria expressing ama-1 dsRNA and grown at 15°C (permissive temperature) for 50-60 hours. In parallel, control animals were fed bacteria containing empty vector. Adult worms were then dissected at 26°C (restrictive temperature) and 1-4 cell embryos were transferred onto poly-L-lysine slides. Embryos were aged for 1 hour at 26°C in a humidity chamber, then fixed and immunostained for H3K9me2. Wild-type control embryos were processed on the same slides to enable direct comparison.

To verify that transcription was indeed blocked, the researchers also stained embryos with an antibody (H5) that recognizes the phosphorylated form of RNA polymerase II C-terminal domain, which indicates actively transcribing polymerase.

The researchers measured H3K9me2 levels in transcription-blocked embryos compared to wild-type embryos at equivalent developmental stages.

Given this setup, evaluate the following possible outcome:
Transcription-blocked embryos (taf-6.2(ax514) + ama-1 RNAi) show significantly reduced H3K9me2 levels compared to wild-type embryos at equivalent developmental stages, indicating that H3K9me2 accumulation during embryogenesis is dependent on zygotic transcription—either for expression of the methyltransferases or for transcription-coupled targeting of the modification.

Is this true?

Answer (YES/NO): NO